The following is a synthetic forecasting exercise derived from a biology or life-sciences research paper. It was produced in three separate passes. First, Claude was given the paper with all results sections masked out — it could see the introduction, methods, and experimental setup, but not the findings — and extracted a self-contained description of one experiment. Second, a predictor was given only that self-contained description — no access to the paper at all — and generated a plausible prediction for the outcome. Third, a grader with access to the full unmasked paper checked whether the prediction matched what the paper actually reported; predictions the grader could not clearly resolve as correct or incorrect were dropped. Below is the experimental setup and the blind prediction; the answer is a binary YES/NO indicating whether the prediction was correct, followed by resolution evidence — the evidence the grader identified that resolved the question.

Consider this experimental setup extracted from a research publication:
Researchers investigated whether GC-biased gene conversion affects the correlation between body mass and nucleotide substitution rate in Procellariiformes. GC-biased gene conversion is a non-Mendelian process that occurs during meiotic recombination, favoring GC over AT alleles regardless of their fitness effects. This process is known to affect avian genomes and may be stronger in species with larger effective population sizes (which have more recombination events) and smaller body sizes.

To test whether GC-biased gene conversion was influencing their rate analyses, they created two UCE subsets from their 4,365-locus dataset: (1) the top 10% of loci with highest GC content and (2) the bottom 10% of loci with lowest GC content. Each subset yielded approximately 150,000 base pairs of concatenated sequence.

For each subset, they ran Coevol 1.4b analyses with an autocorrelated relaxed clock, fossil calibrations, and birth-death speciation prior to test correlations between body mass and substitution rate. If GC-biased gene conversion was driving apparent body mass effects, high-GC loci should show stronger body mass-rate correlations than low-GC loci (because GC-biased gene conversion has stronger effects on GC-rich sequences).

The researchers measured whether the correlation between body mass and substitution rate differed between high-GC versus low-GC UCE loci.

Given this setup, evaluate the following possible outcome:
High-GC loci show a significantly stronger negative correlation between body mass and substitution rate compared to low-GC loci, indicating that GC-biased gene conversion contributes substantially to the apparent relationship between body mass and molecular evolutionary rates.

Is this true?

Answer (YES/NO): NO